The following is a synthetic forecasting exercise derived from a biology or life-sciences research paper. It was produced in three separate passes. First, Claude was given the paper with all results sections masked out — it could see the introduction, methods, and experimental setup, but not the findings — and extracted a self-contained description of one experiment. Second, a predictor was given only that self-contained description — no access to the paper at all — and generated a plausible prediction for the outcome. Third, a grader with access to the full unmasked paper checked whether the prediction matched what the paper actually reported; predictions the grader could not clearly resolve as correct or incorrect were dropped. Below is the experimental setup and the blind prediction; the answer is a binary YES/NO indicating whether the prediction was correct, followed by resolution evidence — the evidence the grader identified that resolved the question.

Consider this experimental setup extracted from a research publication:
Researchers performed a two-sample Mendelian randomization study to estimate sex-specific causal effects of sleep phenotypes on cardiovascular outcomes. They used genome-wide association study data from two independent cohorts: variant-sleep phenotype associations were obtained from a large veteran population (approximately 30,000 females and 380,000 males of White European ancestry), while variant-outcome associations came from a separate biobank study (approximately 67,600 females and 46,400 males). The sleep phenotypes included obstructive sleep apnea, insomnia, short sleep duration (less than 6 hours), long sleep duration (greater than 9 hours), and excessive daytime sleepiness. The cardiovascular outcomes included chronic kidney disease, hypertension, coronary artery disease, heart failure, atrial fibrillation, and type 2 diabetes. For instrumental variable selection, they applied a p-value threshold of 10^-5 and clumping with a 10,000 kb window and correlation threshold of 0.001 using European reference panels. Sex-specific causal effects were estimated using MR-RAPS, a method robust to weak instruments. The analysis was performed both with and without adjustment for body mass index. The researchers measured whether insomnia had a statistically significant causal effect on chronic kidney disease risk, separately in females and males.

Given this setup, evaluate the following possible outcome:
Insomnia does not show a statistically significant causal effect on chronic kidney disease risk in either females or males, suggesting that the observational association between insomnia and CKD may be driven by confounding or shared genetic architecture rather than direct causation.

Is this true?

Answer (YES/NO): NO